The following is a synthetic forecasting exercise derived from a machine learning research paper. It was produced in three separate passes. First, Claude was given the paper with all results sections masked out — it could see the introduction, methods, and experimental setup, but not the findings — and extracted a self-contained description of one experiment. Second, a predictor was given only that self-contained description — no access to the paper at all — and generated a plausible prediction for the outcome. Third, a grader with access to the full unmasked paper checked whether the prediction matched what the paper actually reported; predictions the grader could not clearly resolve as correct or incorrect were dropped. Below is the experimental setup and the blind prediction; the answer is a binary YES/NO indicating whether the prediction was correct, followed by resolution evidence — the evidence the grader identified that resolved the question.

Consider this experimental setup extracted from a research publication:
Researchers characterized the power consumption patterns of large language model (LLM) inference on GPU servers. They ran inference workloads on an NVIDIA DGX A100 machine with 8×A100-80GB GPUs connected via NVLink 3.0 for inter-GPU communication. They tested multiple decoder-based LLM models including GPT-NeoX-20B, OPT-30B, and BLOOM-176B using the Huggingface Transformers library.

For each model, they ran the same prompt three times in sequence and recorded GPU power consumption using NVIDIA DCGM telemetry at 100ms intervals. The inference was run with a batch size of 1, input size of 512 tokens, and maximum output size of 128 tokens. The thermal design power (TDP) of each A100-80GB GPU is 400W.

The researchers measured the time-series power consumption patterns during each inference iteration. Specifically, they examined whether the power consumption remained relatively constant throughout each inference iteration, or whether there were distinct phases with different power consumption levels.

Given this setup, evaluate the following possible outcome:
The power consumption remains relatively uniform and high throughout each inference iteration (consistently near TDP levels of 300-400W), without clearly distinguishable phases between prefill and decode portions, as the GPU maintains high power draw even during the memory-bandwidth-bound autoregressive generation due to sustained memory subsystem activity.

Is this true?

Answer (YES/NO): NO